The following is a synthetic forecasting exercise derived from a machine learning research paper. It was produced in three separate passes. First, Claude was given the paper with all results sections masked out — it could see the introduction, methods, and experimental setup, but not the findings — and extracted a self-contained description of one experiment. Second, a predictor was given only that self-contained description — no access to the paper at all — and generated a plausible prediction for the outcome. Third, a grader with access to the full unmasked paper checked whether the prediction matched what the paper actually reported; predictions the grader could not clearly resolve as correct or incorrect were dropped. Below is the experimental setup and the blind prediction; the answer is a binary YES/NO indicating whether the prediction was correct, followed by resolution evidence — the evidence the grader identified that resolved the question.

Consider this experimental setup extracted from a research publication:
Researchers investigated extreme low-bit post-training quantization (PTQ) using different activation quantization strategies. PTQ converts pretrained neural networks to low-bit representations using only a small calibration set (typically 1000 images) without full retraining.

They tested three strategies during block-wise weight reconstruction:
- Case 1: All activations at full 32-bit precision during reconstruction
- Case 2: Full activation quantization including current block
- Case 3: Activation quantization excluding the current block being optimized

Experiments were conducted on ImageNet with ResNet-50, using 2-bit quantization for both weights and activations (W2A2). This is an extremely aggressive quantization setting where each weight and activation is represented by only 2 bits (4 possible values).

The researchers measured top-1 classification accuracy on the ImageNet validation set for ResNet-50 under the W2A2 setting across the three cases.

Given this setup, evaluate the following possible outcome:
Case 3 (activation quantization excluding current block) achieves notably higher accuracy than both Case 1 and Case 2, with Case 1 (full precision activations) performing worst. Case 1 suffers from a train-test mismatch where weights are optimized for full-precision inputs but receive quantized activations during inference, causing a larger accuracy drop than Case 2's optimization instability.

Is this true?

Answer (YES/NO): YES